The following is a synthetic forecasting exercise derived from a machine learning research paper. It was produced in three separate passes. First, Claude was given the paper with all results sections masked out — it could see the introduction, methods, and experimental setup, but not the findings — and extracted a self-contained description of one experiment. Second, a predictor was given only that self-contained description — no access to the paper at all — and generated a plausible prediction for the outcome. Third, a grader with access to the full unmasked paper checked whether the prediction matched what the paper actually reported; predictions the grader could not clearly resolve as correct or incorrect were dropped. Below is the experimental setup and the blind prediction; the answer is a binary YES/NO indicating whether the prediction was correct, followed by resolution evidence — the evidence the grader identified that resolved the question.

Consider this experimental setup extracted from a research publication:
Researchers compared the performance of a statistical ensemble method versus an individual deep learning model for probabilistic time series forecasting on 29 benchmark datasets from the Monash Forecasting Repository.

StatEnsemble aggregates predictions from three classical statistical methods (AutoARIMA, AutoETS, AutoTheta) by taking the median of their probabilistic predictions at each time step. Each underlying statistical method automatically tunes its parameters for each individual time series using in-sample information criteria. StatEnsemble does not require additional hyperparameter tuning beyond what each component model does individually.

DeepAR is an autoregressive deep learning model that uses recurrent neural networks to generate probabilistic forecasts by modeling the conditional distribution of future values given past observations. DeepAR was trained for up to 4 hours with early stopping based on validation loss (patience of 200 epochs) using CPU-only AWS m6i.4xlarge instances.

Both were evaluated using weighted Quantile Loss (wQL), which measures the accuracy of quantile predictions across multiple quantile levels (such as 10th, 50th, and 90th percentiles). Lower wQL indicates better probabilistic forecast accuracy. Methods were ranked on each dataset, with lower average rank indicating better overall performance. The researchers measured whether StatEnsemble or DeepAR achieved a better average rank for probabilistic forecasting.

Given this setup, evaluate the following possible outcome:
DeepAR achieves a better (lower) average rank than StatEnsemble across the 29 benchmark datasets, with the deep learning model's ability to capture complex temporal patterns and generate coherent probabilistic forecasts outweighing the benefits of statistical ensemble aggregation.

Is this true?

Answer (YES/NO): NO